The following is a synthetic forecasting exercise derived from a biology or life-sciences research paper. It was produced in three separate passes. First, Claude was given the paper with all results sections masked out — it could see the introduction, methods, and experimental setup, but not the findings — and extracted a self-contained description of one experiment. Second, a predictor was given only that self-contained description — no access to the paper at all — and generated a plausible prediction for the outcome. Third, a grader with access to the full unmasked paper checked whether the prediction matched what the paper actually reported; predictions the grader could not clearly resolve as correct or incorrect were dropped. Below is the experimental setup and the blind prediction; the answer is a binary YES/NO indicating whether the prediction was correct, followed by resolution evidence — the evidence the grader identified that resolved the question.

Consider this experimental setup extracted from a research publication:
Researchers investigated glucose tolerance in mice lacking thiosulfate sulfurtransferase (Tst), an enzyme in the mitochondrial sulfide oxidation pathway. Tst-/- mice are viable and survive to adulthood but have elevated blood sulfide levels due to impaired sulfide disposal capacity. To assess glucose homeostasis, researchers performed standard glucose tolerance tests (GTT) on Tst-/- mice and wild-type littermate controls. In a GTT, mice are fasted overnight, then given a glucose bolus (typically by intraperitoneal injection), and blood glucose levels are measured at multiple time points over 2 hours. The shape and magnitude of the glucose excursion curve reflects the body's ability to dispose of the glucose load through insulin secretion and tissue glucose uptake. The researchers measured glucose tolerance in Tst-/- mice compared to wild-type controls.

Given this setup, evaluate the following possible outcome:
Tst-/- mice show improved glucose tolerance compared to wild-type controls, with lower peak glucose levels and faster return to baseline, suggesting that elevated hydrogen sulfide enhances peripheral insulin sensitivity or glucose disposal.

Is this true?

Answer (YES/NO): NO